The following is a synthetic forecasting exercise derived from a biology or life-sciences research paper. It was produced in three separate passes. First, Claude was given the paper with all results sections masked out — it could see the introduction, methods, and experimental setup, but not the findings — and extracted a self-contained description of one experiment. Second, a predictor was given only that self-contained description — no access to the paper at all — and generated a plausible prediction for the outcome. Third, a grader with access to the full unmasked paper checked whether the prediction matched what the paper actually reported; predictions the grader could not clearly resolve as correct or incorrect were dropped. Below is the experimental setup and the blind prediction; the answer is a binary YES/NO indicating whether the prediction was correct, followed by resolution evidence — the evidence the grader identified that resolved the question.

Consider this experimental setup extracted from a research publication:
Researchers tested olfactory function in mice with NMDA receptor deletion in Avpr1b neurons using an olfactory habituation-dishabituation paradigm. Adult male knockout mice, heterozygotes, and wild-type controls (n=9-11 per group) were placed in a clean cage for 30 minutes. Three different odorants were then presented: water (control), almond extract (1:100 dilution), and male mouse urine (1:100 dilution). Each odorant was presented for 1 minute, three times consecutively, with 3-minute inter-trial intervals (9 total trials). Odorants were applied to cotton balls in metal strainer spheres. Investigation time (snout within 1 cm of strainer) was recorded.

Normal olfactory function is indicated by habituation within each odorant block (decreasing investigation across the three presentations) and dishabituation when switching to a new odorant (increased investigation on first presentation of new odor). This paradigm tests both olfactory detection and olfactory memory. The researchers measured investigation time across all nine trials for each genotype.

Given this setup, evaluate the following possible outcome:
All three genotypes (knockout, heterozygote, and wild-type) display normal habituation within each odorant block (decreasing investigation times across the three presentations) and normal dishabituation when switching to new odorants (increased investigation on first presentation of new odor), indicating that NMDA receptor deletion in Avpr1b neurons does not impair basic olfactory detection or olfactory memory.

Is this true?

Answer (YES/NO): YES